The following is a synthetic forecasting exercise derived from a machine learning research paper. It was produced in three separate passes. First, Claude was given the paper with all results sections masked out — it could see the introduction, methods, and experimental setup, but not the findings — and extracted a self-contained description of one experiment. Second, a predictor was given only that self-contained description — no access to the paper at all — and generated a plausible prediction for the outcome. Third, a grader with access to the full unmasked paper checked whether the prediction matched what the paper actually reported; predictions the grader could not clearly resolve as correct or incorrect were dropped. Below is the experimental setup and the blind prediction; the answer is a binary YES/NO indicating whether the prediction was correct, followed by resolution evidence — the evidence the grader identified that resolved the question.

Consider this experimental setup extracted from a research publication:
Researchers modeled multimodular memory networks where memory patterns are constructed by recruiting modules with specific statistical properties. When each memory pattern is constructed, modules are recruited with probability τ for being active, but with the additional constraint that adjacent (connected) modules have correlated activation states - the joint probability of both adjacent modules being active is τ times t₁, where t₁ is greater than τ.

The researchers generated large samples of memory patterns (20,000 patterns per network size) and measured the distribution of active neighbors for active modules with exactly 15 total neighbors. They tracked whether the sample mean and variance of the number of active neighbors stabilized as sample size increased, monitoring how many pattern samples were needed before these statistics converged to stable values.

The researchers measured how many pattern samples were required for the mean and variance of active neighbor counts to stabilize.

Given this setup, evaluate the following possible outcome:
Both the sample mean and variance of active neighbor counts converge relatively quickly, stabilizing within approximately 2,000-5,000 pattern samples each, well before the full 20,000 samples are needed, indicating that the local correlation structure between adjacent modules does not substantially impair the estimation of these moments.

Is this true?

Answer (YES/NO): YES